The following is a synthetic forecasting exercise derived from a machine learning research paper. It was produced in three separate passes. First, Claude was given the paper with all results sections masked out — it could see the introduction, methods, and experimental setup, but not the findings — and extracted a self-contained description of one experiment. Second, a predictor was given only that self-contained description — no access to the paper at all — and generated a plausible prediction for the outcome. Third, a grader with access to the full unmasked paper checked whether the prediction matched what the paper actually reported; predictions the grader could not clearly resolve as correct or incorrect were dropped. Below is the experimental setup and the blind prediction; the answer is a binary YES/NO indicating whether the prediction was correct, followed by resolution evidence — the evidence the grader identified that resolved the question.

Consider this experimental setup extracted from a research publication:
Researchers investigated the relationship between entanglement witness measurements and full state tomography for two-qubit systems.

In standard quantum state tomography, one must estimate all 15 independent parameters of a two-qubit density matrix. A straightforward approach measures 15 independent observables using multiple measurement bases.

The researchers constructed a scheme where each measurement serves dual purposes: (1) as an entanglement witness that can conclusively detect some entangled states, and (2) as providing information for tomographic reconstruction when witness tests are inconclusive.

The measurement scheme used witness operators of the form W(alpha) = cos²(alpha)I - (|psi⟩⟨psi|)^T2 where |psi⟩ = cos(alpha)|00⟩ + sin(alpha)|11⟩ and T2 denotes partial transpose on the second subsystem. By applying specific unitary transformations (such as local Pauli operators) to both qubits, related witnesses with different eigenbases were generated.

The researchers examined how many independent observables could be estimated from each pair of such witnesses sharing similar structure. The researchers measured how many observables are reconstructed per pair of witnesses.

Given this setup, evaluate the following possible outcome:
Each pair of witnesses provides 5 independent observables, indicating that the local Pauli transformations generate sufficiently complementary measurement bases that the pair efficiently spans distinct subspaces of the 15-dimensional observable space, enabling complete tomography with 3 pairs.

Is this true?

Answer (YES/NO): YES